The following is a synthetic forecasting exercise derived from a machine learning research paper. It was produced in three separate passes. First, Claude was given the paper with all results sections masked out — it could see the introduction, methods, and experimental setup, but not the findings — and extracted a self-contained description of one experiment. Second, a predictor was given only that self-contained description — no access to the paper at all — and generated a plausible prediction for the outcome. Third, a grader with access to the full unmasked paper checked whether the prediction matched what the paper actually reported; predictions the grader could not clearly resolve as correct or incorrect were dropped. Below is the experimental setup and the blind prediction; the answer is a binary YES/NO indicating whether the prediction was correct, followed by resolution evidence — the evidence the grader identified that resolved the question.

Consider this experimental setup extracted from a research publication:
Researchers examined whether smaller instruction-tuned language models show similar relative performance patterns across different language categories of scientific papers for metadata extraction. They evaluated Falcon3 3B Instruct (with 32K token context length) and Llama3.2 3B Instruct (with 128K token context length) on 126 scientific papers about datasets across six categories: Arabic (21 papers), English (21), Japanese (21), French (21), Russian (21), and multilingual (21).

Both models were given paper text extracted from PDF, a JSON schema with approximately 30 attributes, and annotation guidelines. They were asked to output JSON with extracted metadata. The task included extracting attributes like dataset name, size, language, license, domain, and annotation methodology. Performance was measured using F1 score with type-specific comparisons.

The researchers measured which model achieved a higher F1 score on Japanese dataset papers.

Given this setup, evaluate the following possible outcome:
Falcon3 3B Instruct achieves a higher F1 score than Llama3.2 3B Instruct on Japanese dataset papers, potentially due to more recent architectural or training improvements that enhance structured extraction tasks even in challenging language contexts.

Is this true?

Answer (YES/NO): NO